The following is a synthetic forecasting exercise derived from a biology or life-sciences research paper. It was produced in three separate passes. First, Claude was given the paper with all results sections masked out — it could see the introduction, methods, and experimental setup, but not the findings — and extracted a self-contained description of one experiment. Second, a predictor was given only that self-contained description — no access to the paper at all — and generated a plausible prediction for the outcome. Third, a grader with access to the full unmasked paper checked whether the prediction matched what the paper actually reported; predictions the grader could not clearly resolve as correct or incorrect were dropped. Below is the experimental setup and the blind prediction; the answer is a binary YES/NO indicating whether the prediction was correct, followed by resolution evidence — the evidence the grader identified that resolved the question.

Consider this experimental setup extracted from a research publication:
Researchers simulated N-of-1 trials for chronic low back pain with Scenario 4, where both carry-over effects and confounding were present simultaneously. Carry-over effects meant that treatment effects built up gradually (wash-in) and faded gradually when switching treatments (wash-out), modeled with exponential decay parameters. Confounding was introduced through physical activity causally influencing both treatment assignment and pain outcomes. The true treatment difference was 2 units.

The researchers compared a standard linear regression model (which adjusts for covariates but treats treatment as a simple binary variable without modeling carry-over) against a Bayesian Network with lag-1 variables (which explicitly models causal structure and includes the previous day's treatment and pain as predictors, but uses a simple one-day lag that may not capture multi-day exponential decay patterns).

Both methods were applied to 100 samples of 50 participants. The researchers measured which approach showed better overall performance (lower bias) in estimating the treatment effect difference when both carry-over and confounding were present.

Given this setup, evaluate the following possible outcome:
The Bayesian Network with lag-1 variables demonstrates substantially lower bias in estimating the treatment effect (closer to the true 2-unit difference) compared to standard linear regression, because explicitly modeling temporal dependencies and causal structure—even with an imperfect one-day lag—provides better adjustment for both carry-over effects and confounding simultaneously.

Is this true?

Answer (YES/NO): NO